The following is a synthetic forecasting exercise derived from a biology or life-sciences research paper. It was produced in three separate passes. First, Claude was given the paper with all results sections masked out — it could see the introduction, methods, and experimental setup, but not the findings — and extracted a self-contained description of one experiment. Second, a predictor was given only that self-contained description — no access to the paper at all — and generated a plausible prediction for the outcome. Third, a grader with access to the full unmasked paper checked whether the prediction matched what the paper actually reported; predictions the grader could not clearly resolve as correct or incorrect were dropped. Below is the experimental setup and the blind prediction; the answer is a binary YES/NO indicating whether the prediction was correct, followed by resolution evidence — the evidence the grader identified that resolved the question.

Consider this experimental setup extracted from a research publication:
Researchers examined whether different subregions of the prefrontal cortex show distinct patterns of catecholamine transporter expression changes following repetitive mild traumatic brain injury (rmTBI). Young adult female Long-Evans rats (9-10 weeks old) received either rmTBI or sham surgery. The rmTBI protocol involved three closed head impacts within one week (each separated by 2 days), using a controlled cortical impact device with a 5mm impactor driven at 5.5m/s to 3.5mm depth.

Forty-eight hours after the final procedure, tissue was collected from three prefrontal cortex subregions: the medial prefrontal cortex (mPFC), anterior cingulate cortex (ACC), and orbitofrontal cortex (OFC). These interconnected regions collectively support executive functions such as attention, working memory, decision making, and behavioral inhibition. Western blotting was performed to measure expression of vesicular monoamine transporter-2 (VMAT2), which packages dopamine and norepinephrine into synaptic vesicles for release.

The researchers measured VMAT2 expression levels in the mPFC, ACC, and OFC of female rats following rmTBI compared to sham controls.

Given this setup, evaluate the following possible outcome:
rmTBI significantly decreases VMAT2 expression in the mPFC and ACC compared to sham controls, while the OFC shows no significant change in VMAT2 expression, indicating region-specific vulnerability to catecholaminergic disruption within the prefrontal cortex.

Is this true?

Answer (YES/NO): NO